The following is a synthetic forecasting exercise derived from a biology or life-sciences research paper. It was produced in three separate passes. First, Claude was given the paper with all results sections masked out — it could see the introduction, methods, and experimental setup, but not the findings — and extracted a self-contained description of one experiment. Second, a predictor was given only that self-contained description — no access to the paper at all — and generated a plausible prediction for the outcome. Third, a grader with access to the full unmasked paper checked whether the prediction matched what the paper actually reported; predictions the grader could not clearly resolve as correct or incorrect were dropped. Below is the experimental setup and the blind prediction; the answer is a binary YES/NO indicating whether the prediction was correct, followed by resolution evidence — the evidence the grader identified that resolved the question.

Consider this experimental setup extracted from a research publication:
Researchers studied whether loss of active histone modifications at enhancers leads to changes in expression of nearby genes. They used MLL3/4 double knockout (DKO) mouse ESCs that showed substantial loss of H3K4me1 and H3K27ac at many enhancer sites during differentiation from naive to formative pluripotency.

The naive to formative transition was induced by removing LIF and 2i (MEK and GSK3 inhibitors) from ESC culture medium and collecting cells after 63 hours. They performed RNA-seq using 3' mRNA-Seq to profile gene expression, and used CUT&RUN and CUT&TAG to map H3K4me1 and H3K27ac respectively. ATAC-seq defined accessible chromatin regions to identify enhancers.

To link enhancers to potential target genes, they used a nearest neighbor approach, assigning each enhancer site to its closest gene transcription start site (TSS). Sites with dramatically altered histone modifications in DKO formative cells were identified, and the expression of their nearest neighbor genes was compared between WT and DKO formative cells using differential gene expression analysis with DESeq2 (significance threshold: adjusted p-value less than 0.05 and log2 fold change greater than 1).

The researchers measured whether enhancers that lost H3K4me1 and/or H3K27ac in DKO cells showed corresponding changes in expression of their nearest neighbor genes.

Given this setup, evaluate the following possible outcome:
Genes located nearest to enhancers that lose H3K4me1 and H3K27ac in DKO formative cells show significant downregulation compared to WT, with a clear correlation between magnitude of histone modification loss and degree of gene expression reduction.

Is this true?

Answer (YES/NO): NO